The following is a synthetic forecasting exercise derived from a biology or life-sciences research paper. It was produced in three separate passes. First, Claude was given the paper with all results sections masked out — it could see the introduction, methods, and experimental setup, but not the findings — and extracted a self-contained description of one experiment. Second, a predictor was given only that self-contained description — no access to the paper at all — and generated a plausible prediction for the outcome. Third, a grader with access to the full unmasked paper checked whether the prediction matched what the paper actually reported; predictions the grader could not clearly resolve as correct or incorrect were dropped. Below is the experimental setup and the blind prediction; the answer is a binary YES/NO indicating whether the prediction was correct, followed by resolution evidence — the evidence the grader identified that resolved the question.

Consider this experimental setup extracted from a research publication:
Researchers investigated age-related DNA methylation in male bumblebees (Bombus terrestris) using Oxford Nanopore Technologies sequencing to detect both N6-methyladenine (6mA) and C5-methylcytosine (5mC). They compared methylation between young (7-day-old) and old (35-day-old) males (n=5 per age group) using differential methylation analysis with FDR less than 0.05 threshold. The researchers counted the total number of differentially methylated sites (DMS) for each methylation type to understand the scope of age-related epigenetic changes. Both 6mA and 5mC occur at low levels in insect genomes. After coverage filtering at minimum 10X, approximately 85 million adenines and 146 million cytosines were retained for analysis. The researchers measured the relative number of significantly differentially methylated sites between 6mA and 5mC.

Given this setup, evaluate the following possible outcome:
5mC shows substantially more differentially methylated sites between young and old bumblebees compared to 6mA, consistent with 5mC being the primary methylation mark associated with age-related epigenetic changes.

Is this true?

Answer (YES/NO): NO